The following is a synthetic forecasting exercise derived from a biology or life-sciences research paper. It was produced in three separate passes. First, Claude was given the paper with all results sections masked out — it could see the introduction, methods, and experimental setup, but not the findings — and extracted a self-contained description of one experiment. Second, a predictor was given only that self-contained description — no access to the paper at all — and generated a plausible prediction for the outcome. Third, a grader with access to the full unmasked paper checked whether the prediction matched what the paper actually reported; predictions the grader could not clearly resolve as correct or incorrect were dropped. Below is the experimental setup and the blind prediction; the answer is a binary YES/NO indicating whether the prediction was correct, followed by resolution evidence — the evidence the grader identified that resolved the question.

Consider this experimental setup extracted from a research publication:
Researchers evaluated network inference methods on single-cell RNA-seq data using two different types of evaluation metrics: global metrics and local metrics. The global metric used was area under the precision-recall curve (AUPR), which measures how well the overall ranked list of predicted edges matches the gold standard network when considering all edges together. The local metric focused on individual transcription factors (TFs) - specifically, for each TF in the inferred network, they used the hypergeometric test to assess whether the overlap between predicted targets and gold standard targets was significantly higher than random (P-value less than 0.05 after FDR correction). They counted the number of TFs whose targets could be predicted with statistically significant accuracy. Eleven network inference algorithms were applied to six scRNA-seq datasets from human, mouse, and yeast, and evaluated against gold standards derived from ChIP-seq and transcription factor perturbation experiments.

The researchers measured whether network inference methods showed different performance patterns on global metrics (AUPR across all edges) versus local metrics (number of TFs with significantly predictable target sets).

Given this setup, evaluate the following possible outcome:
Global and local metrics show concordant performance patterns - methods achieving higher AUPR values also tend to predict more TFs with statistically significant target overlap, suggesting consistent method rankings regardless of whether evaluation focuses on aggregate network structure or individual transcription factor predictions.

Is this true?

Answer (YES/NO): YES